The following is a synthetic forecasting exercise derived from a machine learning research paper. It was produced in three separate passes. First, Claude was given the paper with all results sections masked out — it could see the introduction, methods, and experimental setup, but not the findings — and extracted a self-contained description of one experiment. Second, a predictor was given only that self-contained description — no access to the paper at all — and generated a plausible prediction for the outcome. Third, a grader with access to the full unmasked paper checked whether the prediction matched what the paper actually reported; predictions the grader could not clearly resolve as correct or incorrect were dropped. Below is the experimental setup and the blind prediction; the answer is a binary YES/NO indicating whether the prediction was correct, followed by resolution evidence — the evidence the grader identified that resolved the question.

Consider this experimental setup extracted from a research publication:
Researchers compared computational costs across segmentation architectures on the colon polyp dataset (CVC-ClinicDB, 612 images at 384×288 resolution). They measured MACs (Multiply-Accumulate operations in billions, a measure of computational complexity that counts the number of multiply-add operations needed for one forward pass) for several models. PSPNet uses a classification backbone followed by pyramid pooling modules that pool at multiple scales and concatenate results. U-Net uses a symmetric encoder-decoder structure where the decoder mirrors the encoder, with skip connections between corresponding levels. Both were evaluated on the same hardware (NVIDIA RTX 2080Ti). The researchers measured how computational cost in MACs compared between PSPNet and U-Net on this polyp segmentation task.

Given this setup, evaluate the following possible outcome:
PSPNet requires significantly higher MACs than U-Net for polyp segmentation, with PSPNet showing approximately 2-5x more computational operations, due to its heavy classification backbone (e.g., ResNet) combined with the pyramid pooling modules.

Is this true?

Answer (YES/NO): NO